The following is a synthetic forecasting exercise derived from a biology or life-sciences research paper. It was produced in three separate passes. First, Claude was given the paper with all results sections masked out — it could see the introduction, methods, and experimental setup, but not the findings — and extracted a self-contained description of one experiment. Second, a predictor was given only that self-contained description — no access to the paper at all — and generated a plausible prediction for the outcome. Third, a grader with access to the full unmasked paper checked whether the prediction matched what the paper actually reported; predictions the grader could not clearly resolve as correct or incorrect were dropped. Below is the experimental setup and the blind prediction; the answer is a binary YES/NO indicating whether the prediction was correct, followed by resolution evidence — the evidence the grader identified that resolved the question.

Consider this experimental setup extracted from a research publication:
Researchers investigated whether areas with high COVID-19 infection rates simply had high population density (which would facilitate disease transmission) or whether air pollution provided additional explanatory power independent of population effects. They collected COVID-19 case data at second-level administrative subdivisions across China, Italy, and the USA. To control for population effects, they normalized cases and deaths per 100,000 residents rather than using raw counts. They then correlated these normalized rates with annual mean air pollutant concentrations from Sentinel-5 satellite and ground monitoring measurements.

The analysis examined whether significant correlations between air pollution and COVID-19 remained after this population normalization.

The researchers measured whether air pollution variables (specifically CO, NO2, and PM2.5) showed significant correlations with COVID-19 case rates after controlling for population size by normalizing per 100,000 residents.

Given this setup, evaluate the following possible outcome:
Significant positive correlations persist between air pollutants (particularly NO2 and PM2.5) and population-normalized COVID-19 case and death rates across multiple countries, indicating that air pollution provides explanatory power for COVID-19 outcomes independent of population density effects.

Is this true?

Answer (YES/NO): YES